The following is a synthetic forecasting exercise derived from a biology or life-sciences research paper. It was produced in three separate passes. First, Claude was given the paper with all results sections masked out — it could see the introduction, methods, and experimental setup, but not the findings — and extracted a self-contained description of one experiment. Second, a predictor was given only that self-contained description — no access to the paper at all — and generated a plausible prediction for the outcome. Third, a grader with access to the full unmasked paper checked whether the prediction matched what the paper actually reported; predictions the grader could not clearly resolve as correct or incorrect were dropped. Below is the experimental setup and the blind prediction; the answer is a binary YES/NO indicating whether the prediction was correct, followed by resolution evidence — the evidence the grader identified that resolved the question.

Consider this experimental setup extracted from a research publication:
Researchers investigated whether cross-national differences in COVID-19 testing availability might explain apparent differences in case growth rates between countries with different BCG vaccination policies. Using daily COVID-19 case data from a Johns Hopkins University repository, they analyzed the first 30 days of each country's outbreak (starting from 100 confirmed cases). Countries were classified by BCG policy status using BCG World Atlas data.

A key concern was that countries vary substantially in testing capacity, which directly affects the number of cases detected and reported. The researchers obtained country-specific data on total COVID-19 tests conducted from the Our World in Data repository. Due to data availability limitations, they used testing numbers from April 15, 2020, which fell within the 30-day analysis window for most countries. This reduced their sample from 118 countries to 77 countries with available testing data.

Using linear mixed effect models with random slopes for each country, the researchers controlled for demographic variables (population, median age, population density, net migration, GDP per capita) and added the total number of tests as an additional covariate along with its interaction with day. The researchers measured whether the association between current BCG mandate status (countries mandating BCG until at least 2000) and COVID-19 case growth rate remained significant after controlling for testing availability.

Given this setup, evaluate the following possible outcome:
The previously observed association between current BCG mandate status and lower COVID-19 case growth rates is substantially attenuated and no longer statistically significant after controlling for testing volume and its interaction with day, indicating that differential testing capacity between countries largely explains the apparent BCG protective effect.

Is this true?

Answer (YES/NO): NO